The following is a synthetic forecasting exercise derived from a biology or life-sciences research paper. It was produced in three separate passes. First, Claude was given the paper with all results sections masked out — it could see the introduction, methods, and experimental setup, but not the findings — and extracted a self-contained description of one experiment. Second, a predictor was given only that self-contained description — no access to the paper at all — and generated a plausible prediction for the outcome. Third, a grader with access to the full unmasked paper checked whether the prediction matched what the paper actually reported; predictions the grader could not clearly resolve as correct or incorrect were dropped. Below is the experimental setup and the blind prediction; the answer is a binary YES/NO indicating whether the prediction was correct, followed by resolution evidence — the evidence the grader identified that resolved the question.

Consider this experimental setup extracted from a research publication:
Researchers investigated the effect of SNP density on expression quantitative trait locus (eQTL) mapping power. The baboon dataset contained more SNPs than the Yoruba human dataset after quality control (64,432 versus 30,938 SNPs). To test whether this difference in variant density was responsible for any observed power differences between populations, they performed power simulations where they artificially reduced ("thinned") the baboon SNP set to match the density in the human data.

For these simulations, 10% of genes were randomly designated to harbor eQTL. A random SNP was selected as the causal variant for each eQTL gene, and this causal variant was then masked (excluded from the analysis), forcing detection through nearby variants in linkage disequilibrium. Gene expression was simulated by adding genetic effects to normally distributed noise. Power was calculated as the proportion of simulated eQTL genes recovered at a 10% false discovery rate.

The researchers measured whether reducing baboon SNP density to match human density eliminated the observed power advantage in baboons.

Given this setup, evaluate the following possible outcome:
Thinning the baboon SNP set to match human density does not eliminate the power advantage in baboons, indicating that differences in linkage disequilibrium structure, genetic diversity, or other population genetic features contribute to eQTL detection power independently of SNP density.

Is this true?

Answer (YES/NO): YES